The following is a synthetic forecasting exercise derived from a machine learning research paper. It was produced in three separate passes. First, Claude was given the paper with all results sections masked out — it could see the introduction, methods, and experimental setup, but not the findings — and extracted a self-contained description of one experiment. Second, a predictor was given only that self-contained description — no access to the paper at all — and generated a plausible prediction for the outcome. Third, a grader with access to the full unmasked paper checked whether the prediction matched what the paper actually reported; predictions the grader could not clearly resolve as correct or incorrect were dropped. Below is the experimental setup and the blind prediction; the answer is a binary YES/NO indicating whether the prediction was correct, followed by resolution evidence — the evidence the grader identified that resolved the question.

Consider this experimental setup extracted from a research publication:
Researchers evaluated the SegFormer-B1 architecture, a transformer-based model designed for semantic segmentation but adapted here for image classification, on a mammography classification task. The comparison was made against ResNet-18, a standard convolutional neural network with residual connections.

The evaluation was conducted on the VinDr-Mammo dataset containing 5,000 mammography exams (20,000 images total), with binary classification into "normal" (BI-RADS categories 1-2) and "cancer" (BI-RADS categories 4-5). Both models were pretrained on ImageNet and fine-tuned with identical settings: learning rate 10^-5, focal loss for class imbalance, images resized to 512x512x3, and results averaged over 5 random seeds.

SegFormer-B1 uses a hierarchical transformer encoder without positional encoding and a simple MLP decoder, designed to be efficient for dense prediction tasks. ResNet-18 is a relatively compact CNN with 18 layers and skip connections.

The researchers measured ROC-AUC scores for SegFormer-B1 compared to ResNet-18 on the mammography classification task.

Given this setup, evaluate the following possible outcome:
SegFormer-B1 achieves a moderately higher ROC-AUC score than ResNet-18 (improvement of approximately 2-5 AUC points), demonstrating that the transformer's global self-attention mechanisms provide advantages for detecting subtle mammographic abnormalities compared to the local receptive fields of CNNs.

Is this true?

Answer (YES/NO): NO